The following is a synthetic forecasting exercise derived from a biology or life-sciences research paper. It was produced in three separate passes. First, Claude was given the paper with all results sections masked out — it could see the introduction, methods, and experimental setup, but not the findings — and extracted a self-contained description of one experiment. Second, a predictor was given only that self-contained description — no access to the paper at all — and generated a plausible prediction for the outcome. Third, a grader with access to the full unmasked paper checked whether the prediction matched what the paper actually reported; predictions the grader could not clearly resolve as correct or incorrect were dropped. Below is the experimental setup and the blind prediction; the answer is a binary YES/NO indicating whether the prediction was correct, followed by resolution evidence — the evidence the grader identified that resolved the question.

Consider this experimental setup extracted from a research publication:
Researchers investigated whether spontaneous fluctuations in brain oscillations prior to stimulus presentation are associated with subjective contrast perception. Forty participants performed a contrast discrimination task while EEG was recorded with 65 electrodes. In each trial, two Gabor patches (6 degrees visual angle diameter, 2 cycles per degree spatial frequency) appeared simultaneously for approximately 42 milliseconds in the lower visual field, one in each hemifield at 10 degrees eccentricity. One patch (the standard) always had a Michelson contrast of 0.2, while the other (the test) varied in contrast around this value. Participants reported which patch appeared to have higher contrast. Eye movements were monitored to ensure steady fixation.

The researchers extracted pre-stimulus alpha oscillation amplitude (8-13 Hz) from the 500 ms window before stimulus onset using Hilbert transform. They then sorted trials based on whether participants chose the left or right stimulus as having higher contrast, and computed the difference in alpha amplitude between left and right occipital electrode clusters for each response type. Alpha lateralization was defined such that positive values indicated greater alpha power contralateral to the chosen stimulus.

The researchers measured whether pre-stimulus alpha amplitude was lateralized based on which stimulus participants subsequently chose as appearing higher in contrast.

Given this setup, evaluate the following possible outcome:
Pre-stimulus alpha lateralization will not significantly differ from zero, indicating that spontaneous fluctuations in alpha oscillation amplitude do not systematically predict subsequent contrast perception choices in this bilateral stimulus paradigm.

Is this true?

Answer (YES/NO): NO